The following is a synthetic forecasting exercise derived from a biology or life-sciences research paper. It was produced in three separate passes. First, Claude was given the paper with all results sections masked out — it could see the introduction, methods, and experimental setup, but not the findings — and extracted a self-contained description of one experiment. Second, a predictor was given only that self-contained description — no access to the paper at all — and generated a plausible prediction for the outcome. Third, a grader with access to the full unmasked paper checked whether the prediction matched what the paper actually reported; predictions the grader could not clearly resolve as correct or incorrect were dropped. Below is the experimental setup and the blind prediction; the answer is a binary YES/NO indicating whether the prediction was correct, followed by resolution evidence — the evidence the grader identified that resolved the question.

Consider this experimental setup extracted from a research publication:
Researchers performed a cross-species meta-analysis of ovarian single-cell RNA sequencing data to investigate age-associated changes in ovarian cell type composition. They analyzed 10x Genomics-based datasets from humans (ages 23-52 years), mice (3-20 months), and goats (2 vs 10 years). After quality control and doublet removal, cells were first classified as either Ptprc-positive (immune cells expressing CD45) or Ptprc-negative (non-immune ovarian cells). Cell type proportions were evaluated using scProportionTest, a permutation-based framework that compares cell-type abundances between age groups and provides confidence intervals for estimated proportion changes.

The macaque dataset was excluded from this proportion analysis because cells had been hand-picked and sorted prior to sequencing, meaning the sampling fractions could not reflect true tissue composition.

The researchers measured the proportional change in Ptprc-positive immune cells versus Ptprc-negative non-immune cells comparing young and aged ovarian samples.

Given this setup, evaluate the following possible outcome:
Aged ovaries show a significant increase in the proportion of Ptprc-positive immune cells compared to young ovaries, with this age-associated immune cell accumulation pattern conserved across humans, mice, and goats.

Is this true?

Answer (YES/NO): NO